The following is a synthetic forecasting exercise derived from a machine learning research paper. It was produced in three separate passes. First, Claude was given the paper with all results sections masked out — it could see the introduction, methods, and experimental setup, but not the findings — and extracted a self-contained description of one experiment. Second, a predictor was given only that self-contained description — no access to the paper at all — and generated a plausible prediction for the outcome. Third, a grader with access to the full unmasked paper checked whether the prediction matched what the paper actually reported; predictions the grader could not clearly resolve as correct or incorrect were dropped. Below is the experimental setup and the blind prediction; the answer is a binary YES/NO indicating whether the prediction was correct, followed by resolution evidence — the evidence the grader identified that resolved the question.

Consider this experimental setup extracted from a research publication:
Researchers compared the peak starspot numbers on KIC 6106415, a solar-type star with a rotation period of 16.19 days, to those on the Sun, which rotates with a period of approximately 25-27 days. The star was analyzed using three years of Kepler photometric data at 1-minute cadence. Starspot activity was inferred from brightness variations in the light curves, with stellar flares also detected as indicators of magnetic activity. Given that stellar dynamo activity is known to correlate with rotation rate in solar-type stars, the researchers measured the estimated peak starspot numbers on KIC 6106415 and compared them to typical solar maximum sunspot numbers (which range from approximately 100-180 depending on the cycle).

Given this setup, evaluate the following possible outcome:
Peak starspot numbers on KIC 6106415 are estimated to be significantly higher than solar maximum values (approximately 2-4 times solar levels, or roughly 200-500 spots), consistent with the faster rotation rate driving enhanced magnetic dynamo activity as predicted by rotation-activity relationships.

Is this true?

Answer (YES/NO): NO